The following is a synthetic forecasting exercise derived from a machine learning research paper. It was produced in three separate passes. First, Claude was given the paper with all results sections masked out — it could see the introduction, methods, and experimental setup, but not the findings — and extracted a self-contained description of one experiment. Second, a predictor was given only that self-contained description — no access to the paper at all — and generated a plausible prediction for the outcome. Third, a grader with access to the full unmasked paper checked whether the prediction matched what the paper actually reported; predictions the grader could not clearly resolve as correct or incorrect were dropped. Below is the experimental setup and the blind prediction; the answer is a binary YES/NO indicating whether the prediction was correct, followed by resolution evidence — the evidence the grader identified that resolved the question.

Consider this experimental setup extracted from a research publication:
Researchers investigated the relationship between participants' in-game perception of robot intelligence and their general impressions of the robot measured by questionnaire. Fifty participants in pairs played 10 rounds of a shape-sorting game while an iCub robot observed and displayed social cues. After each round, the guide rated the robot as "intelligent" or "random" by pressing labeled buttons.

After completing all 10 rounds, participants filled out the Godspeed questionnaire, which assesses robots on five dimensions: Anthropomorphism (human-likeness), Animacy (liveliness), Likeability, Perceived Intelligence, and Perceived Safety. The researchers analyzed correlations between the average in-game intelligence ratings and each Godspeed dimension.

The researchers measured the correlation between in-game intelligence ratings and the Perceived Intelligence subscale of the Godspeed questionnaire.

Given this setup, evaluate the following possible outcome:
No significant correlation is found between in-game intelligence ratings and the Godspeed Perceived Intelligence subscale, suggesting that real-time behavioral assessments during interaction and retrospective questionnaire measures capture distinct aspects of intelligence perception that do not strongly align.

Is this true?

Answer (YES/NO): NO